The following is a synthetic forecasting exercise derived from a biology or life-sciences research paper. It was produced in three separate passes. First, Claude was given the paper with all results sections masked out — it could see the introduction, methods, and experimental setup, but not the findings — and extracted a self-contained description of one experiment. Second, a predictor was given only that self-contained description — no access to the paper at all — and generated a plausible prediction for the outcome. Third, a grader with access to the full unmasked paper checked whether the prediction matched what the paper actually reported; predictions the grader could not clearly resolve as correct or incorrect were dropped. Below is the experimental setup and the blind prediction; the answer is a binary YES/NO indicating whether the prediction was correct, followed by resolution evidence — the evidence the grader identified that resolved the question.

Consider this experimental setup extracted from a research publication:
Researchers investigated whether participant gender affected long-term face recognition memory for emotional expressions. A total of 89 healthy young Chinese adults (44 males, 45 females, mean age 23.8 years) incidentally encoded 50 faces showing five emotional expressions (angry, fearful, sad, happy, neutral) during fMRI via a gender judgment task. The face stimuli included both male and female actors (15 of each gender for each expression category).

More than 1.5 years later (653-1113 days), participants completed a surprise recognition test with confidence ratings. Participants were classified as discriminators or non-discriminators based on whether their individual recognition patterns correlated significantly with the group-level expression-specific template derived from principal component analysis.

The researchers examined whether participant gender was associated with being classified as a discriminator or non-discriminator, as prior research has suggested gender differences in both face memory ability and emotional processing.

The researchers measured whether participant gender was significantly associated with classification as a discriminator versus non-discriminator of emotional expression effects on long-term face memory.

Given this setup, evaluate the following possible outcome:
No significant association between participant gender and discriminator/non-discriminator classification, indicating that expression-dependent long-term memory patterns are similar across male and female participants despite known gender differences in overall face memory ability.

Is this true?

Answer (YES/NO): YES